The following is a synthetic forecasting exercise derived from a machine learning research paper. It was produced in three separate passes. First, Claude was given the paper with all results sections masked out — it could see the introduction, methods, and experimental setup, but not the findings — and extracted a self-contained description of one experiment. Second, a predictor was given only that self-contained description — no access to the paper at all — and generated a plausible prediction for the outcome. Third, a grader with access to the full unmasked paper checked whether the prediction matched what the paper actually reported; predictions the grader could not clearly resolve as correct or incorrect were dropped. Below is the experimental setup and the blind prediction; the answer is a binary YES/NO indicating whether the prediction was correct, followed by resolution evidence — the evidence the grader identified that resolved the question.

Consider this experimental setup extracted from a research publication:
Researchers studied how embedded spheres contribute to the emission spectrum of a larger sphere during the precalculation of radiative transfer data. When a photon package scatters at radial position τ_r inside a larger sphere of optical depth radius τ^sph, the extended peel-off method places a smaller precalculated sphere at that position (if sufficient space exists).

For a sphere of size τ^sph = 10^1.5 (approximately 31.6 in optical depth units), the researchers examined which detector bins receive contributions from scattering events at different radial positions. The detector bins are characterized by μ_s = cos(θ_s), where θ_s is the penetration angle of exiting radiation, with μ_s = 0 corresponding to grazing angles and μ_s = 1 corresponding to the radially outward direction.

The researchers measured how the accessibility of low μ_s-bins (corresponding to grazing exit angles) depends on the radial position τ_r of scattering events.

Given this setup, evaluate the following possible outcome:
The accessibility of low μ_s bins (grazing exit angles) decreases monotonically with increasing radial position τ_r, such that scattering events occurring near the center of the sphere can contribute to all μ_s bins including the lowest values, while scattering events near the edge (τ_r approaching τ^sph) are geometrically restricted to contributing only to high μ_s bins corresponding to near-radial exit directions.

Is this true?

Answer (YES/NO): NO